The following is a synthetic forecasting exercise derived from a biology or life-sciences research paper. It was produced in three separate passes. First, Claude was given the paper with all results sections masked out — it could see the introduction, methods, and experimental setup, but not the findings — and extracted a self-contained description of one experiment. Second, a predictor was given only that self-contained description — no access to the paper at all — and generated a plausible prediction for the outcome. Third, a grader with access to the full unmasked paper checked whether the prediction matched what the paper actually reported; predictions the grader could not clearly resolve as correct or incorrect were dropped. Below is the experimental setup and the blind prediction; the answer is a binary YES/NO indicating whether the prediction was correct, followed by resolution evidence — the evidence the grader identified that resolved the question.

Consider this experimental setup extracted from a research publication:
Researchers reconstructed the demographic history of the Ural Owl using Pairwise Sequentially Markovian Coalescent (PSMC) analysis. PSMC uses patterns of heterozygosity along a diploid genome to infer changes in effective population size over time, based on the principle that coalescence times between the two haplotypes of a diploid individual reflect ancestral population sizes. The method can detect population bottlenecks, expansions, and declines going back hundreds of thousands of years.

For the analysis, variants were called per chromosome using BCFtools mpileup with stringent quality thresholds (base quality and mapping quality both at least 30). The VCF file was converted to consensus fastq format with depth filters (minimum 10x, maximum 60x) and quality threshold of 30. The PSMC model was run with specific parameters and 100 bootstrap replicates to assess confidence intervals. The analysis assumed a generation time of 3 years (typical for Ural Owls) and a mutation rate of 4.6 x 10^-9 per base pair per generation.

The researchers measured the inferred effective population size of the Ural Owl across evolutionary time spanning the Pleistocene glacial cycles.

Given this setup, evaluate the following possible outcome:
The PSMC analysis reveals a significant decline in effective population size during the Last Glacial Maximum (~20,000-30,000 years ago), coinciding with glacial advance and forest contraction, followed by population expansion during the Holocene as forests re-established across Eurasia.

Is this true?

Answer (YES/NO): NO